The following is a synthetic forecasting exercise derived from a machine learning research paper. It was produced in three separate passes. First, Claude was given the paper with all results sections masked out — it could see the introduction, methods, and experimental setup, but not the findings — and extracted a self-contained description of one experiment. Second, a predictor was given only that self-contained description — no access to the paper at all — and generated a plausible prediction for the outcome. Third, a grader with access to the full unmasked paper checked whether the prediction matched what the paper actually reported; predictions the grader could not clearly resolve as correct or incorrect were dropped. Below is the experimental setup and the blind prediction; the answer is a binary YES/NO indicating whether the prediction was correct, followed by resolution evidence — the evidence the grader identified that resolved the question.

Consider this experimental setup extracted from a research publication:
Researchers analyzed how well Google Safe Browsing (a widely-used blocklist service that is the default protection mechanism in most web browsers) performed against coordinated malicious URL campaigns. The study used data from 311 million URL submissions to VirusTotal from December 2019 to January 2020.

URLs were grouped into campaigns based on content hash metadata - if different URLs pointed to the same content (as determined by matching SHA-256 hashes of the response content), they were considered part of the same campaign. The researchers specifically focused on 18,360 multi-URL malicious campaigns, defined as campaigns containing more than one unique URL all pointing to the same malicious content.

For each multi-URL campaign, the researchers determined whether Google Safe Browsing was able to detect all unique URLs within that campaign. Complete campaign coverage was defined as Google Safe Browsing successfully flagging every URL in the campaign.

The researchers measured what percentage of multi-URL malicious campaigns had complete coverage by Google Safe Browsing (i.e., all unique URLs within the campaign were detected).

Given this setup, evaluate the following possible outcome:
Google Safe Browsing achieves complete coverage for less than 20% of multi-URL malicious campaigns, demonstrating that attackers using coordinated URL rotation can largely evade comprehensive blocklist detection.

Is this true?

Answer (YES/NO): NO